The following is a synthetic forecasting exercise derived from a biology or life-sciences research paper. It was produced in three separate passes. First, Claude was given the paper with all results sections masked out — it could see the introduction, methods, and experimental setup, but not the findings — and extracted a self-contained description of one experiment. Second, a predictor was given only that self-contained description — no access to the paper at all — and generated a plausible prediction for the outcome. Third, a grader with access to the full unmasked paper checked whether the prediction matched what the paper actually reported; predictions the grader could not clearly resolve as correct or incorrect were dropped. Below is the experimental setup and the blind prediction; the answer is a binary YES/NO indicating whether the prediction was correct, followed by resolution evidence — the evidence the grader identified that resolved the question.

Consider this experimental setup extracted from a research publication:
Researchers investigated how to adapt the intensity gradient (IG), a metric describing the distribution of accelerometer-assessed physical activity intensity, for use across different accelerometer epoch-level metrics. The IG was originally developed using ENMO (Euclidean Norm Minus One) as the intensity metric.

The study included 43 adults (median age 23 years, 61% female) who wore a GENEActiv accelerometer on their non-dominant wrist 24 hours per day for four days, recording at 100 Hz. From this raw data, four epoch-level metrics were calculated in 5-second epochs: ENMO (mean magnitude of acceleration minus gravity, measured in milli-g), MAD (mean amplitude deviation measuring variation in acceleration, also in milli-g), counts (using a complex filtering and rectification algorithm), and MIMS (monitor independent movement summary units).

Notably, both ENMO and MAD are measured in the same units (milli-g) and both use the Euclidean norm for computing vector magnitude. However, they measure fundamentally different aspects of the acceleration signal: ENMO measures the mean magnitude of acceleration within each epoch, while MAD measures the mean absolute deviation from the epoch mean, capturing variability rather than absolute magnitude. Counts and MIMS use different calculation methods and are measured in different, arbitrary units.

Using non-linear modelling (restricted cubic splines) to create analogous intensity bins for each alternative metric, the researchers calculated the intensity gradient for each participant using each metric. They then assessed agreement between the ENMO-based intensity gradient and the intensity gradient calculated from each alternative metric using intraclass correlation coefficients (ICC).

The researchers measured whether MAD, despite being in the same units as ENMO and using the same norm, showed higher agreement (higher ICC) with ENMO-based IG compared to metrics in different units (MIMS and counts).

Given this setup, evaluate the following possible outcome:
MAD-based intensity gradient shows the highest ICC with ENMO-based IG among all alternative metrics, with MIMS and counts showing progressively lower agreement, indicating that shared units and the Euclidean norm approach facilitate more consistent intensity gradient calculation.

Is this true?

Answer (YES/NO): YES